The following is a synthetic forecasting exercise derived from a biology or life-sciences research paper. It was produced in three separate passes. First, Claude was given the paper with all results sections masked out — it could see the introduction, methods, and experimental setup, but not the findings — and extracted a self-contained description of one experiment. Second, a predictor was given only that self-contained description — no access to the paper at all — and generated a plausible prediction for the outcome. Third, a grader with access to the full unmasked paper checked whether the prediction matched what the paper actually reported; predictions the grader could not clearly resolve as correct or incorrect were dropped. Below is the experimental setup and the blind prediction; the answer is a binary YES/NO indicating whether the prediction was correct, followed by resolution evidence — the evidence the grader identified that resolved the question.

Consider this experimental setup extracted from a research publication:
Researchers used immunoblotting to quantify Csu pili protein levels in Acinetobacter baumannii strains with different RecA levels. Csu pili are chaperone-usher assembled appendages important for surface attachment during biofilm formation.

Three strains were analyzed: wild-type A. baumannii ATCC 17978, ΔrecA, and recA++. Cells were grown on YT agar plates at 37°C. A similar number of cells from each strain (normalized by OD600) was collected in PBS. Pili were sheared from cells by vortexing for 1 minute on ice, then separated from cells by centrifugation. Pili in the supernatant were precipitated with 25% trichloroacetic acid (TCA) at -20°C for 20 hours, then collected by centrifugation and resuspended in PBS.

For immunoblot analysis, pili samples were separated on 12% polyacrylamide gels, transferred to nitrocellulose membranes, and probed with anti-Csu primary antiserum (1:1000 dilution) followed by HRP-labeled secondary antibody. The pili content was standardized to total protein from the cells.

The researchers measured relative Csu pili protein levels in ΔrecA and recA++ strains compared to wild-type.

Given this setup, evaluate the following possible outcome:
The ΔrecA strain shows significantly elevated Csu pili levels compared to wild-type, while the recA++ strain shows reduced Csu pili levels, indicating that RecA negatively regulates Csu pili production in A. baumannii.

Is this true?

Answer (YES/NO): YES